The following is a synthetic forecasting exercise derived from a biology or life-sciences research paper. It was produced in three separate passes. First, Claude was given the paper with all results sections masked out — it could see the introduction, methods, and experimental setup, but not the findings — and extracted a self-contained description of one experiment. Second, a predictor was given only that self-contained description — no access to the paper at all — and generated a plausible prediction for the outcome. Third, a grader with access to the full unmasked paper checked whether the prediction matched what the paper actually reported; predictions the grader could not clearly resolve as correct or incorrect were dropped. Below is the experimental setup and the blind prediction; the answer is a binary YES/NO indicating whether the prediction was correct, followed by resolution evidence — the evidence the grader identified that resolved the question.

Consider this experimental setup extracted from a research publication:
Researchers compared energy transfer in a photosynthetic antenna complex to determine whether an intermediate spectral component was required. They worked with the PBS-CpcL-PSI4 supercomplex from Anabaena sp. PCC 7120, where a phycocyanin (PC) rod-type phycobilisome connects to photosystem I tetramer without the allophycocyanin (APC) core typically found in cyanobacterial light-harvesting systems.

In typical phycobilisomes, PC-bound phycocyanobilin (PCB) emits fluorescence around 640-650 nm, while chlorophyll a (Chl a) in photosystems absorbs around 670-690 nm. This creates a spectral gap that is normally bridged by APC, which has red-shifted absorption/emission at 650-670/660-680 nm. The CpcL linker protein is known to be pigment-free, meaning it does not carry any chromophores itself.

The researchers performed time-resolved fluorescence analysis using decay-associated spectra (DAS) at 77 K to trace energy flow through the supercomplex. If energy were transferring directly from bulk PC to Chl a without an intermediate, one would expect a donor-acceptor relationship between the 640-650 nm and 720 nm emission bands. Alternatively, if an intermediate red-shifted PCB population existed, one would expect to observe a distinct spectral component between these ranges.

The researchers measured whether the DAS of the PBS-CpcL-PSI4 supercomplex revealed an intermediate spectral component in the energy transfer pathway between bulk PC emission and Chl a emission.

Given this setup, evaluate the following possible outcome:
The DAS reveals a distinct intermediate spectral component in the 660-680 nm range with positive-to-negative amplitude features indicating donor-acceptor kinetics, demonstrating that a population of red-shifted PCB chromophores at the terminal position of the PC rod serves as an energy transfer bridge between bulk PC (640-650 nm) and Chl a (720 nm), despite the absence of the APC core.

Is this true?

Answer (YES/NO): YES